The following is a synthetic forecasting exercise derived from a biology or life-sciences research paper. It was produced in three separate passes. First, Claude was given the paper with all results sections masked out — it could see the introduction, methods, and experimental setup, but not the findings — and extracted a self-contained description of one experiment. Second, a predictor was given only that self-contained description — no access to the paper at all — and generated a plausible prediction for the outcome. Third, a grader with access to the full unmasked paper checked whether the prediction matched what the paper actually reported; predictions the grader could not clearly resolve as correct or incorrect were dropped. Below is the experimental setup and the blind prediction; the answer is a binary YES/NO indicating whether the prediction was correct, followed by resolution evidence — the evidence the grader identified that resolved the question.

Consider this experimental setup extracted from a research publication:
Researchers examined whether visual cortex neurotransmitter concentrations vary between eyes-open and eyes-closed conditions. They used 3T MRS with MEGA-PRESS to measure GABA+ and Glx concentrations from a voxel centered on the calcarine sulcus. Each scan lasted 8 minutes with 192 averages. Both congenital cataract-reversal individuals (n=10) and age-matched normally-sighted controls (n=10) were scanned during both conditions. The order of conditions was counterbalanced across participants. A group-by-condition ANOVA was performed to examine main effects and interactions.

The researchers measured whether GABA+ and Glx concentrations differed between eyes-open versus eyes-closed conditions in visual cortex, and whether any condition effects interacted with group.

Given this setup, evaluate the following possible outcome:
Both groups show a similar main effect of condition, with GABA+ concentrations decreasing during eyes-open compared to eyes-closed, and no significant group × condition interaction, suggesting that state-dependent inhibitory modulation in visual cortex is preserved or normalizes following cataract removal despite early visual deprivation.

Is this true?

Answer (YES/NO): NO